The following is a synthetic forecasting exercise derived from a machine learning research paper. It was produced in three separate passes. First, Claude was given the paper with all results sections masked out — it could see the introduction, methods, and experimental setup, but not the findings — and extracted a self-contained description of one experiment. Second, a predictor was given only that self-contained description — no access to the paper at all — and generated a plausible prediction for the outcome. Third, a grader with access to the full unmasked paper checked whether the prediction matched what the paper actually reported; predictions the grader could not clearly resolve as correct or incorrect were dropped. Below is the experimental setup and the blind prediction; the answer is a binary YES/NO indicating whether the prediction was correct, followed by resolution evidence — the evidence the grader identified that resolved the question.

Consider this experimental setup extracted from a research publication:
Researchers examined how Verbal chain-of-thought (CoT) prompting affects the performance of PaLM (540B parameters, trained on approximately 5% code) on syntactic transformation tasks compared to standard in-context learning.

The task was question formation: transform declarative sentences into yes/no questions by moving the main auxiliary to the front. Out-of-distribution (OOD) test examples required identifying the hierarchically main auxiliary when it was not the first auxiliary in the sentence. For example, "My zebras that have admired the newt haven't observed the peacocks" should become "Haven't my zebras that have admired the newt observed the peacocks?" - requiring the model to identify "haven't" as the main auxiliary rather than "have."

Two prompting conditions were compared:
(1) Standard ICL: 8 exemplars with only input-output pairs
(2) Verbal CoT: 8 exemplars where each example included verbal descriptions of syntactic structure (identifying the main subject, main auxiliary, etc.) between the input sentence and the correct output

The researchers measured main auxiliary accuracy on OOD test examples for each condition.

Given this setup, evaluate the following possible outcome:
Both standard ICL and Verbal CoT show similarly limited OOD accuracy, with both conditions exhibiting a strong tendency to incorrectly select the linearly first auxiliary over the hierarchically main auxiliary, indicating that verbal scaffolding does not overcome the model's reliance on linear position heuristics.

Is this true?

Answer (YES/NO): NO